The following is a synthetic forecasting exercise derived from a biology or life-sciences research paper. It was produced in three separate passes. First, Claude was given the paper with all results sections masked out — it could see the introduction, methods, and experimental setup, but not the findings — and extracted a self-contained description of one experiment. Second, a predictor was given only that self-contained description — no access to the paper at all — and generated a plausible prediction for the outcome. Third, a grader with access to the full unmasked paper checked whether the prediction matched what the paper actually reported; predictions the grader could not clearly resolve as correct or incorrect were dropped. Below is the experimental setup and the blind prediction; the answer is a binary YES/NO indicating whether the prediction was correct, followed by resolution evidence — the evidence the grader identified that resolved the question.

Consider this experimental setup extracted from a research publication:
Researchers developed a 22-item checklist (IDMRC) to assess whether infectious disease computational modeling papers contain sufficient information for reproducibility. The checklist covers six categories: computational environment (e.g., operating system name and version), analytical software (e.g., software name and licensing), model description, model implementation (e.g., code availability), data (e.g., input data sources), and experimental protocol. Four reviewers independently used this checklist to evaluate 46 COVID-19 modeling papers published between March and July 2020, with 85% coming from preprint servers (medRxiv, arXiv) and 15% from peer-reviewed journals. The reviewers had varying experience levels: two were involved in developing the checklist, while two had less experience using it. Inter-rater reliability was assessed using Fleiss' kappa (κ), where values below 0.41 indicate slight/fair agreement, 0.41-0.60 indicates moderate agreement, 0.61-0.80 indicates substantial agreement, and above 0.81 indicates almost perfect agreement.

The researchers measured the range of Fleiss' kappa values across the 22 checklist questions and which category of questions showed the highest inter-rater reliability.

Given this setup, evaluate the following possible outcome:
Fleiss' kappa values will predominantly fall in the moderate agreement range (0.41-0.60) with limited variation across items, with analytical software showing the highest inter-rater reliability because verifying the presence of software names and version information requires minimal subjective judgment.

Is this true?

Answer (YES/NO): NO